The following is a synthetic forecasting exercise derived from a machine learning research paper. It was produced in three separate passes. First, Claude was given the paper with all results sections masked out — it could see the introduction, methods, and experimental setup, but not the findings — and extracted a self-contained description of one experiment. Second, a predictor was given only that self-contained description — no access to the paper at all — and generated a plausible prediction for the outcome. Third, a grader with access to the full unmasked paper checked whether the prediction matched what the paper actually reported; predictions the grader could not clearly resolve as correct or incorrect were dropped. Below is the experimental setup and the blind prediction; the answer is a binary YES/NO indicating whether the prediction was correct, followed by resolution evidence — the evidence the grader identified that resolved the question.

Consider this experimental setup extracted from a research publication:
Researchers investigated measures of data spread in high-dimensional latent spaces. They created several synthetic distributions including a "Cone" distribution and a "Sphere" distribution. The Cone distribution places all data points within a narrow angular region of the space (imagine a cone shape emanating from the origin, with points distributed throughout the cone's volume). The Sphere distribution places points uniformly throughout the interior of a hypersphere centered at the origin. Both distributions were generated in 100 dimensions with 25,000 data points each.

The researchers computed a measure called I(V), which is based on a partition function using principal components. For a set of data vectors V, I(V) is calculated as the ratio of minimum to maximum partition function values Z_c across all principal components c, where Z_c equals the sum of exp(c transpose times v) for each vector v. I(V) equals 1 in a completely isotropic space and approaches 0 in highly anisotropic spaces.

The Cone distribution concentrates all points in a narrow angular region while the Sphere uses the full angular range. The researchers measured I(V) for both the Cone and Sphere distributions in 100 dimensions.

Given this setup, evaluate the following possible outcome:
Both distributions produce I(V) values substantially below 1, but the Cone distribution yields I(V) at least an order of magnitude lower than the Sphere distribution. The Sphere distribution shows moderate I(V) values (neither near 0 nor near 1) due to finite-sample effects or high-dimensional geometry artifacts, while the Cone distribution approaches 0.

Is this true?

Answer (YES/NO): NO